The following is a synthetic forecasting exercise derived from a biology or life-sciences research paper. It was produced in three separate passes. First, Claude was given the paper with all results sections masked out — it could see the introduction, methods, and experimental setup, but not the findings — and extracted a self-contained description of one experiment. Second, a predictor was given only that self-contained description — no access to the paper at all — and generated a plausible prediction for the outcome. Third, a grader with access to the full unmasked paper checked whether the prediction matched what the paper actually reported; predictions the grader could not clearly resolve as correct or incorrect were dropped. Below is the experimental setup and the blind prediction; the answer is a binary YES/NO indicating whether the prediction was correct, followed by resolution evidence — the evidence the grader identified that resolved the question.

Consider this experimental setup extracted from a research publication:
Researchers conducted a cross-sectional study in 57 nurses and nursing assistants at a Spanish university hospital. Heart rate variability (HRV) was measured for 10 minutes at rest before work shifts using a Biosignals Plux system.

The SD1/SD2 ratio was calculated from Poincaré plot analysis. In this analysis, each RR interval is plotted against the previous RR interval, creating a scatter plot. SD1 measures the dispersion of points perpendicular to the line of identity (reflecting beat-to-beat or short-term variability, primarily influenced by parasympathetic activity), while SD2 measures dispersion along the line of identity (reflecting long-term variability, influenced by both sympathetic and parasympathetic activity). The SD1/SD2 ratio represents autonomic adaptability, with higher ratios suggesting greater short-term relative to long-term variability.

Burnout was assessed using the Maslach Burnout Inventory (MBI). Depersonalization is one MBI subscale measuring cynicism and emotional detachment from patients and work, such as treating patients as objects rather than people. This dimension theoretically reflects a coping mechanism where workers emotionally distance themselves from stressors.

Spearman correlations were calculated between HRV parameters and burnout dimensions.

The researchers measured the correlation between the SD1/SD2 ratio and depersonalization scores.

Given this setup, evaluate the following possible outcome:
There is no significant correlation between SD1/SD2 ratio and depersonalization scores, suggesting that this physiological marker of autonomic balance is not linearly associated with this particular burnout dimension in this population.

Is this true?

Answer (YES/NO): YES